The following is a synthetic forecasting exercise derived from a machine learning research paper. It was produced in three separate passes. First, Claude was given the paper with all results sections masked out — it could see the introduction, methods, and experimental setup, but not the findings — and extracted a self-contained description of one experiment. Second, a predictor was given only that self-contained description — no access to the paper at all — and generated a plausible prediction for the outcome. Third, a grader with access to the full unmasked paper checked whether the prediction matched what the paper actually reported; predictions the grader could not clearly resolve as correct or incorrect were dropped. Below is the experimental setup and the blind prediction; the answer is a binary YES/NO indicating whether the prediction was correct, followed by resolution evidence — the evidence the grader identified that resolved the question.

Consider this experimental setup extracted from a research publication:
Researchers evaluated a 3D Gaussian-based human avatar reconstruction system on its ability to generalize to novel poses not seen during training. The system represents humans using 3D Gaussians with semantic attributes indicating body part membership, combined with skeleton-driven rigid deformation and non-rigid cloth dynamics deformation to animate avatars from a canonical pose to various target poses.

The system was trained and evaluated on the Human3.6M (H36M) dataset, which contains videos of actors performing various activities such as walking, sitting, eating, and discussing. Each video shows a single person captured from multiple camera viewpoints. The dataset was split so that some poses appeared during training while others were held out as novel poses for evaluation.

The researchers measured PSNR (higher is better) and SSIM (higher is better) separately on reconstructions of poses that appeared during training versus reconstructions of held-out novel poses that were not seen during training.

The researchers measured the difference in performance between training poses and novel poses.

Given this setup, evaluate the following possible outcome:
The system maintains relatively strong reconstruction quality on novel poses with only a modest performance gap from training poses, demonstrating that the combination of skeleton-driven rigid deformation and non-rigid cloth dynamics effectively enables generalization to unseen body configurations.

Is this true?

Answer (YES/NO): YES